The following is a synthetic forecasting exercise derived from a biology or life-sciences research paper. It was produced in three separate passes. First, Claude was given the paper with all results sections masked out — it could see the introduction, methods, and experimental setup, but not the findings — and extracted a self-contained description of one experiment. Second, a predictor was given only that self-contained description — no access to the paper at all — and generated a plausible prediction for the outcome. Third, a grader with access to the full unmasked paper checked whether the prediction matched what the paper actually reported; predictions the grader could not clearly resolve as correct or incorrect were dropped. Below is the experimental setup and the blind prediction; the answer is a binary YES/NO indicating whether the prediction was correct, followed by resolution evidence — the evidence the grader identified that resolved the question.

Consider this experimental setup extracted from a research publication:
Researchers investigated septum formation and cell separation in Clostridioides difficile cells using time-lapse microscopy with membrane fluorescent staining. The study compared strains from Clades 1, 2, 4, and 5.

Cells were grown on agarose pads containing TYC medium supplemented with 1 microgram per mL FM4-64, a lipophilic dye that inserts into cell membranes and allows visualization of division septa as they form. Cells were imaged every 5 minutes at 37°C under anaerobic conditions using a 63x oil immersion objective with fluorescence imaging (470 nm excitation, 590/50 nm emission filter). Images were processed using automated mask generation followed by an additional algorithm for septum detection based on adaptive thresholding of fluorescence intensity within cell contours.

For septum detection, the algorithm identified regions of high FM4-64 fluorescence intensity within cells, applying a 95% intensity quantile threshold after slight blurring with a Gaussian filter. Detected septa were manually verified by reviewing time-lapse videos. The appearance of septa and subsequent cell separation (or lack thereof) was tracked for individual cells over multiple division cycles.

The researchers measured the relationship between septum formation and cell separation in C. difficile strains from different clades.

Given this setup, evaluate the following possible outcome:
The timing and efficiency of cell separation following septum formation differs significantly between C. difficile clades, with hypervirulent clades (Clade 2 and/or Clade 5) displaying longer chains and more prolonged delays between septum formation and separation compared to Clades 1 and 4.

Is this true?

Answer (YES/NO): NO